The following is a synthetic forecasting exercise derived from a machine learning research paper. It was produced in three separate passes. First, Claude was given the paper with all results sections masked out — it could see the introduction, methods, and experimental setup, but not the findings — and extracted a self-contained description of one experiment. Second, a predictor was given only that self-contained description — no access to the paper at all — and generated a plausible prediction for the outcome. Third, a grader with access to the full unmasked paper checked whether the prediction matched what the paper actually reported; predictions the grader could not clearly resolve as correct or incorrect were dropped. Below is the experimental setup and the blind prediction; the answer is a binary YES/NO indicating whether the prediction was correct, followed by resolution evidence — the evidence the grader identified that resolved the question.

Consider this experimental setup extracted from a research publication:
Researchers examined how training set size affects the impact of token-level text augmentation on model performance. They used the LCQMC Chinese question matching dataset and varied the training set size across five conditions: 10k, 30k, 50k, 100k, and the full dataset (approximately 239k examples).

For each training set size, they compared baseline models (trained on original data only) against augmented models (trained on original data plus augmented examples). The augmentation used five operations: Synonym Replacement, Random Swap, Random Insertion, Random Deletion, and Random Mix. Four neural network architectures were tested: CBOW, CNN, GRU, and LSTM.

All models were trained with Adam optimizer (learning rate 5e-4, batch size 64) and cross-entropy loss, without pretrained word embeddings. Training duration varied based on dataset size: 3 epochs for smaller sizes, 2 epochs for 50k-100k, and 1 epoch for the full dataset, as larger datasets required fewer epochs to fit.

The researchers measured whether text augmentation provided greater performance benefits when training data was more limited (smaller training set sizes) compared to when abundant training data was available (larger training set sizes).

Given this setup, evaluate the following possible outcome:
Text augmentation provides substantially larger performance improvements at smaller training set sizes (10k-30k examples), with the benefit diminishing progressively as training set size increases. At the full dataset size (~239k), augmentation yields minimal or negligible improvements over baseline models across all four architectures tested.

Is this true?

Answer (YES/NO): NO